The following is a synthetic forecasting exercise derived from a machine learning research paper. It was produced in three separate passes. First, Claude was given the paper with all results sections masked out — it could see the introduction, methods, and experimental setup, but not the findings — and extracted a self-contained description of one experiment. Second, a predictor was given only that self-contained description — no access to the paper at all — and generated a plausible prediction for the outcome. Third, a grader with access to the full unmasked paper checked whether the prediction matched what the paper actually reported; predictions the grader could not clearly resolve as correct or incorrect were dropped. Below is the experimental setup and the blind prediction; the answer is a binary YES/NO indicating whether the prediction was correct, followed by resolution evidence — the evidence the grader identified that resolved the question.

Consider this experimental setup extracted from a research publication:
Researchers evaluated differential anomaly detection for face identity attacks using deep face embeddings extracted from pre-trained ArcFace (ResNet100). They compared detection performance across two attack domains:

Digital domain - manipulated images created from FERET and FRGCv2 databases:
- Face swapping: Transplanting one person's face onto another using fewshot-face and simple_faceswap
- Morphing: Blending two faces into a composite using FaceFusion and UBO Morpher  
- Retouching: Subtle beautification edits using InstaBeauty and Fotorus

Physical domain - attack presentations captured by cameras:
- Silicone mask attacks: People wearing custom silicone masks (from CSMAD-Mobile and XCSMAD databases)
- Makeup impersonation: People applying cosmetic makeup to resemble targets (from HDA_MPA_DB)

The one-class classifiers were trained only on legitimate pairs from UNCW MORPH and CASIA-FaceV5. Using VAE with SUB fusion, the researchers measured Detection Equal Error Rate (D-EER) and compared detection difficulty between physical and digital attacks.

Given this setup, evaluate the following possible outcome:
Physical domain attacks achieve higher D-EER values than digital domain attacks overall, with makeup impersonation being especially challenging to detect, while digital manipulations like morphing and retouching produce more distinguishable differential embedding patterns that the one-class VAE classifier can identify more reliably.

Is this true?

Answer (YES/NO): NO